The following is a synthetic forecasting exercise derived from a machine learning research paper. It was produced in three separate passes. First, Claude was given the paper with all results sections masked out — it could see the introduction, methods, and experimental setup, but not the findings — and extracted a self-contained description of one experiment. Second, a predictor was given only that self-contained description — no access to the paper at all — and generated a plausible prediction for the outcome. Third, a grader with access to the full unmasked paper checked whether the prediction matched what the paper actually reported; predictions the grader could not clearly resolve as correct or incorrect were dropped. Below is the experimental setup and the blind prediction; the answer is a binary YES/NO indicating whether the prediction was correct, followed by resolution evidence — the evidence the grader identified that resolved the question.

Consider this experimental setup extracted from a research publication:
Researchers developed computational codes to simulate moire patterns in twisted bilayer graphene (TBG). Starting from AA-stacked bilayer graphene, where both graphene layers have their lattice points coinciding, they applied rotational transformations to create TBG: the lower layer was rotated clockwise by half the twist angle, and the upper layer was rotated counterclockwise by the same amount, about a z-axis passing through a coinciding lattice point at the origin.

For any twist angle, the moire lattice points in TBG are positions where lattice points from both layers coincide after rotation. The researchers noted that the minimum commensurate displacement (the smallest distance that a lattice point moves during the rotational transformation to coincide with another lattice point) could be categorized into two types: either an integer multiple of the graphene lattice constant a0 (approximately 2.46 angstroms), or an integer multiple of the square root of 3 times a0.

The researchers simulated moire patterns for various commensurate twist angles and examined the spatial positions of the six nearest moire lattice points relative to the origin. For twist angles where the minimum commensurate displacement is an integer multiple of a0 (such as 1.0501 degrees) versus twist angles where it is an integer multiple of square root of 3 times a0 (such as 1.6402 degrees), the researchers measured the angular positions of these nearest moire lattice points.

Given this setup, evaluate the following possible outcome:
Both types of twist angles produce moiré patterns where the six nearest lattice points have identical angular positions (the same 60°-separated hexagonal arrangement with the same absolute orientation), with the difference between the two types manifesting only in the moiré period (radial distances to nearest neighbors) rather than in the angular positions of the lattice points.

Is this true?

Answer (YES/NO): NO